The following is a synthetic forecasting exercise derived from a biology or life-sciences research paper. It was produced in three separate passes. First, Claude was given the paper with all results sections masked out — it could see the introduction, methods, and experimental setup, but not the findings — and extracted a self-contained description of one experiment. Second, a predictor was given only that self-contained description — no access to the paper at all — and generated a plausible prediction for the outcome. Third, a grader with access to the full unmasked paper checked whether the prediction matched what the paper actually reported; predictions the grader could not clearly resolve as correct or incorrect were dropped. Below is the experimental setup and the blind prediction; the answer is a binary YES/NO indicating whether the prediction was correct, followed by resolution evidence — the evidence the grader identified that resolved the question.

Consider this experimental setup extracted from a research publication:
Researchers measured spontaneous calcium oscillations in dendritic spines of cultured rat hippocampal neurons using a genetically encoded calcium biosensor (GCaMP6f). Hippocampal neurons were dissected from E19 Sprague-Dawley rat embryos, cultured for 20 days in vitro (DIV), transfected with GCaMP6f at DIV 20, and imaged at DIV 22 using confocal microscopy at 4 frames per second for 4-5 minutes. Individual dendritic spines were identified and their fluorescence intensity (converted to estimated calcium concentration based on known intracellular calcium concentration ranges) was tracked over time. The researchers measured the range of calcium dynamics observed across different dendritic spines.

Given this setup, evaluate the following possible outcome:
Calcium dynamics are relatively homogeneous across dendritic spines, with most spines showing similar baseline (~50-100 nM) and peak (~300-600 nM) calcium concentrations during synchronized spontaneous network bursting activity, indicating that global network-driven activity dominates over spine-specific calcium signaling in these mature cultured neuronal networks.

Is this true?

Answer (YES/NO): NO